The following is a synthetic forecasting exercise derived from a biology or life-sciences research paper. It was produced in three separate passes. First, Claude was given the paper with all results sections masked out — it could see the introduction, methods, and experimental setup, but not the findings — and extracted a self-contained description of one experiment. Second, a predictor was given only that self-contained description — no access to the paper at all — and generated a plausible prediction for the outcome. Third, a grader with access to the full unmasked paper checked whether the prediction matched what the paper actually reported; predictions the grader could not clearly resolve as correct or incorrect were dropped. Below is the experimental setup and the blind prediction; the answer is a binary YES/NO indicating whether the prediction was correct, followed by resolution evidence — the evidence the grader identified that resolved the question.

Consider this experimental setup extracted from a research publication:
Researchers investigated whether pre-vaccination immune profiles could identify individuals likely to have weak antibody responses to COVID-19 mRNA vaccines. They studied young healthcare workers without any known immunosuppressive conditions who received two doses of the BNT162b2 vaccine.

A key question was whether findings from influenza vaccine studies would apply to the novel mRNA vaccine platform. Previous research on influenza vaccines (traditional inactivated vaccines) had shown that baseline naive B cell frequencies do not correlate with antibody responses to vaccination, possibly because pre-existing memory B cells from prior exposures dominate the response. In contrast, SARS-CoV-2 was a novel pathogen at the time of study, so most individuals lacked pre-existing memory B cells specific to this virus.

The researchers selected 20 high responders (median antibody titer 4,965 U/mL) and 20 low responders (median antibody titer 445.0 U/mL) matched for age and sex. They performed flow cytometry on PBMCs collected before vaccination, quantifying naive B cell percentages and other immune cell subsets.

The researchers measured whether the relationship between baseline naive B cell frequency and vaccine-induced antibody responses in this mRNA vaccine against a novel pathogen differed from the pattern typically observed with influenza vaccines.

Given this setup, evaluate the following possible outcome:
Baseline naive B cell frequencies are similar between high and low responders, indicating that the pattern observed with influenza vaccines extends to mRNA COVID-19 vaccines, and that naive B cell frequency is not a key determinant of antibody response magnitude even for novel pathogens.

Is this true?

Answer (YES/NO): NO